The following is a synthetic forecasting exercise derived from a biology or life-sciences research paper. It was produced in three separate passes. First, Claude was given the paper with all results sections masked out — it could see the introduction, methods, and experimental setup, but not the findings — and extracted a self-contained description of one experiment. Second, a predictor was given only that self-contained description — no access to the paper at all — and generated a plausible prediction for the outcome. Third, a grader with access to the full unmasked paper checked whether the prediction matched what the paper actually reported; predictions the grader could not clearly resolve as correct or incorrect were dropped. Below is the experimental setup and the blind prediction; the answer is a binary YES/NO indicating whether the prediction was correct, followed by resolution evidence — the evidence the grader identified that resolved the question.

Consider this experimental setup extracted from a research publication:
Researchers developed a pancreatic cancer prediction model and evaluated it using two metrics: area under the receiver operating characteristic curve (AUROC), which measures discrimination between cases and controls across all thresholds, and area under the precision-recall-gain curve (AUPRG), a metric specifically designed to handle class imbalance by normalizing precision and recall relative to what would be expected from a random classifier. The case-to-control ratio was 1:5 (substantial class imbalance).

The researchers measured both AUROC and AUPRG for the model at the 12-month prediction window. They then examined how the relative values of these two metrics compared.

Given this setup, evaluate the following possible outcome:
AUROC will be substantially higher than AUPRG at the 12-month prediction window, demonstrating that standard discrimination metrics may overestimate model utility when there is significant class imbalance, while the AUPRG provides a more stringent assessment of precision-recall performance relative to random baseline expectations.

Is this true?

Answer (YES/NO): NO